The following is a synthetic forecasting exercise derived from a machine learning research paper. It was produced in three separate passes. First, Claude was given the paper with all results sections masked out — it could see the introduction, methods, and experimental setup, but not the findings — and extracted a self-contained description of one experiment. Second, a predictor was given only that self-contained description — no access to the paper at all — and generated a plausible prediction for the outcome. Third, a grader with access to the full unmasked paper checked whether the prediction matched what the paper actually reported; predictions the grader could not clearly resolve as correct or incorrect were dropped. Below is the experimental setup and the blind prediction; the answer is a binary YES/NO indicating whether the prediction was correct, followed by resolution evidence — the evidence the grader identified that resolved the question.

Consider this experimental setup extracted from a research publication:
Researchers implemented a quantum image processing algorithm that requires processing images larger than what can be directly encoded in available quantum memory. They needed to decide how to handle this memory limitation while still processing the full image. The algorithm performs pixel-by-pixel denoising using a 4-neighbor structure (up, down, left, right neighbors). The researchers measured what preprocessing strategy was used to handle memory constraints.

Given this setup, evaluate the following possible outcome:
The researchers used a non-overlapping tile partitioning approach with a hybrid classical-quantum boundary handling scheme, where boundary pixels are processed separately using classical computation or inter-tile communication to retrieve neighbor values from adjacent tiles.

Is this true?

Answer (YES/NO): NO